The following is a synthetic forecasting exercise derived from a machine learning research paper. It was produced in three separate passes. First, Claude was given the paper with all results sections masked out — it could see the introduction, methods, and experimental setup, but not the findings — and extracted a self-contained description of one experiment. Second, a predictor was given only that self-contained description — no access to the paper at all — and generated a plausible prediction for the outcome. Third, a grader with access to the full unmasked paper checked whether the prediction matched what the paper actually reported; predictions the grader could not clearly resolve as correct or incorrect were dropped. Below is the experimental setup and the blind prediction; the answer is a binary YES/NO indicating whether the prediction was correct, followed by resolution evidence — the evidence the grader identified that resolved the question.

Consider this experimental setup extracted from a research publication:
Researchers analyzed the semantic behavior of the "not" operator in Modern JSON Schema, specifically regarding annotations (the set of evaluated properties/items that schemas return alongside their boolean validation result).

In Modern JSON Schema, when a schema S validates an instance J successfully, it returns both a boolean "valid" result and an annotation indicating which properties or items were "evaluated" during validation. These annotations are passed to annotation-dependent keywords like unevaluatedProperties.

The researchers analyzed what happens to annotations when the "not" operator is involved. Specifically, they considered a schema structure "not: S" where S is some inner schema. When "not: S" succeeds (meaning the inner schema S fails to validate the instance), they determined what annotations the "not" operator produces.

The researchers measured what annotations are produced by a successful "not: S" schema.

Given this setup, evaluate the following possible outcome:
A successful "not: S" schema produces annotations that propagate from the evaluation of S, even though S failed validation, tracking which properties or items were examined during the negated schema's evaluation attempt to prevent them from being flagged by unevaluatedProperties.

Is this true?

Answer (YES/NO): NO